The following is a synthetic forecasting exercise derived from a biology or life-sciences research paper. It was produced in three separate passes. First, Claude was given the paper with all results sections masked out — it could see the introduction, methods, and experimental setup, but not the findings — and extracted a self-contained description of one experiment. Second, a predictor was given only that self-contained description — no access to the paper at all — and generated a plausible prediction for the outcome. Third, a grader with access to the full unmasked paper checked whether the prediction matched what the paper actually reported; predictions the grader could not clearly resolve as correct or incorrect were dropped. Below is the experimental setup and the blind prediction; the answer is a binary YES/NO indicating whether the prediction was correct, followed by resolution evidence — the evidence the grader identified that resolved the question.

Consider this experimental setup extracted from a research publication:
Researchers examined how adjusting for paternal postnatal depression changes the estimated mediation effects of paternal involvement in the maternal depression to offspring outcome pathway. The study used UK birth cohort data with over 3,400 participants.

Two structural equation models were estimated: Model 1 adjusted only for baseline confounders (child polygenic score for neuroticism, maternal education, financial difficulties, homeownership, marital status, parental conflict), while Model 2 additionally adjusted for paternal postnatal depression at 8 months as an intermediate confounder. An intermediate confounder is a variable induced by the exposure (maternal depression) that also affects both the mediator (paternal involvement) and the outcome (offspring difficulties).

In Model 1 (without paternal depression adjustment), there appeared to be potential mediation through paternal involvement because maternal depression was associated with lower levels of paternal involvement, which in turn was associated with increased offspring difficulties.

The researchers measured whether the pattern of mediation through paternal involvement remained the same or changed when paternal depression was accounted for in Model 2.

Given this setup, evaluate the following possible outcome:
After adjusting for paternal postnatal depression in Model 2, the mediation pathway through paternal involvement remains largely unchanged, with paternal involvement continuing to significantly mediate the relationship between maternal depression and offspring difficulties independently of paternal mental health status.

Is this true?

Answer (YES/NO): NO